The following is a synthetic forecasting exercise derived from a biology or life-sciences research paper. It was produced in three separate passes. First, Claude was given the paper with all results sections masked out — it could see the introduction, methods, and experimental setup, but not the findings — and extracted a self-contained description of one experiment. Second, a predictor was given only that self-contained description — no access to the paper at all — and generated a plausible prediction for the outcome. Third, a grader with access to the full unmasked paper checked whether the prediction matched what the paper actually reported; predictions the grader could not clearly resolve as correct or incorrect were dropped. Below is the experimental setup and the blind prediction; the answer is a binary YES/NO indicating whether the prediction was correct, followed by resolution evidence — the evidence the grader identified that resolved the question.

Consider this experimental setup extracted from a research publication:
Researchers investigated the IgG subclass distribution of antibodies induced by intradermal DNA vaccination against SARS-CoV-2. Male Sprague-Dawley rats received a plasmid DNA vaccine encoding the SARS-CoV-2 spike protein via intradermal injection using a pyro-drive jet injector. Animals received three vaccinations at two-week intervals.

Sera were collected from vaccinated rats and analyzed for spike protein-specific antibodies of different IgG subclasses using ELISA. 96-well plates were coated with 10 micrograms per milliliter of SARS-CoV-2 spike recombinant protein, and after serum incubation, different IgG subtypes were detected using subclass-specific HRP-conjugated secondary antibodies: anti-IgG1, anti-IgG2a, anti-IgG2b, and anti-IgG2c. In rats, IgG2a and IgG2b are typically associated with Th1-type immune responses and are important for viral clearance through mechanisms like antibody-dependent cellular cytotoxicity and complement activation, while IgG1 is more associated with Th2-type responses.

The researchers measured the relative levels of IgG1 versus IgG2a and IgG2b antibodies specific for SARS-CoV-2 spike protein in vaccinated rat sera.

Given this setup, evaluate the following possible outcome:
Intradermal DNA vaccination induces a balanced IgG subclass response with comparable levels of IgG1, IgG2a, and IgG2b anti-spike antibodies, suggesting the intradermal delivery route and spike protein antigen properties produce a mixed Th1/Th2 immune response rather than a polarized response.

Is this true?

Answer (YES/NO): NO